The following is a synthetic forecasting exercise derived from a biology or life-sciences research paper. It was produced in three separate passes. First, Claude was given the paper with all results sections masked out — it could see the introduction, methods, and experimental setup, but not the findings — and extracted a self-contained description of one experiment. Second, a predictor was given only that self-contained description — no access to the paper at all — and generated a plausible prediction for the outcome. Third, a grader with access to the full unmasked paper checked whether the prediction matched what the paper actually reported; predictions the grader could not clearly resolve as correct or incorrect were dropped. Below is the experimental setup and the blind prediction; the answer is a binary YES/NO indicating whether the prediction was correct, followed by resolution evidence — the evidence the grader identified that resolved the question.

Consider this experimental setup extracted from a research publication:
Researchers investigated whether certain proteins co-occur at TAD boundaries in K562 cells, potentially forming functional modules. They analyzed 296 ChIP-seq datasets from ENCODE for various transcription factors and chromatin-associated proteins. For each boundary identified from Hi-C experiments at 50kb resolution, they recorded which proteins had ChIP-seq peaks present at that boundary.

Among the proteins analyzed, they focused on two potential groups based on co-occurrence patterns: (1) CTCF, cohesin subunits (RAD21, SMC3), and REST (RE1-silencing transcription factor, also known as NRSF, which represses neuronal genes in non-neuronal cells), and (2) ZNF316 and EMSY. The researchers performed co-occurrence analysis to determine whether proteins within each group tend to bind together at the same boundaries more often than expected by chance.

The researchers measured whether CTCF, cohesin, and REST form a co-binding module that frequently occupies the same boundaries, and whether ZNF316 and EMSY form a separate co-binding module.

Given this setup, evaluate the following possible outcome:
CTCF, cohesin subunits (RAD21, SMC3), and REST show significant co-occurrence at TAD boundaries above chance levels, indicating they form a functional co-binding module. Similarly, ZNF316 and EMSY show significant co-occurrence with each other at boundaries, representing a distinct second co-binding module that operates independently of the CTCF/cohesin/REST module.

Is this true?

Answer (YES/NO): YES